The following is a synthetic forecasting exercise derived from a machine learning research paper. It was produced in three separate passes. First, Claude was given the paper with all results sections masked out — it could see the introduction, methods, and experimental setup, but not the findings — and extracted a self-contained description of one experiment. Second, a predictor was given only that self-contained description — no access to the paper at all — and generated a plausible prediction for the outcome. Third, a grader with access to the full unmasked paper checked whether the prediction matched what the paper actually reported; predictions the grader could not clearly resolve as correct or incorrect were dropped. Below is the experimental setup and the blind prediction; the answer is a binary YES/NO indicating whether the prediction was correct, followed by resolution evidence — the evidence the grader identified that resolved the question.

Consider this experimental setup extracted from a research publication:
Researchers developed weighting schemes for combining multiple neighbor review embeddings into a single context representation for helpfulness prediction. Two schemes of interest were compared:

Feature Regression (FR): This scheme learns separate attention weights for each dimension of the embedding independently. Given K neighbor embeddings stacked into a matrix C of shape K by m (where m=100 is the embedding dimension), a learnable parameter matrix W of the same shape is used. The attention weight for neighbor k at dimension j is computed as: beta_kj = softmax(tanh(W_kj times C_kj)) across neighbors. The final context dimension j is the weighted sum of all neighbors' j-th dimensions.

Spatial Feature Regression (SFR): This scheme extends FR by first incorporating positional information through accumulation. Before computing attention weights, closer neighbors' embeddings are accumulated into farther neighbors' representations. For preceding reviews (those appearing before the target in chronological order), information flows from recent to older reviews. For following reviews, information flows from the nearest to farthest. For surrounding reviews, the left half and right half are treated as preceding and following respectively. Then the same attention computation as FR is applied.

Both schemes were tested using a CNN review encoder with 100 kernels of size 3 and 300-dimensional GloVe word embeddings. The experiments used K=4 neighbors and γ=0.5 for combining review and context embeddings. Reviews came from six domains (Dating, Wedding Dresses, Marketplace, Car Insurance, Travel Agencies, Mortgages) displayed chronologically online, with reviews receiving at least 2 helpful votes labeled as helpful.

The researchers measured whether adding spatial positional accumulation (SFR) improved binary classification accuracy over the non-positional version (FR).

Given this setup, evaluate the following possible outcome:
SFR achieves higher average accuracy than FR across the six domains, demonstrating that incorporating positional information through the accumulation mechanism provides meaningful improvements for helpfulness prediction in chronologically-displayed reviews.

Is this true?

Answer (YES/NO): NO